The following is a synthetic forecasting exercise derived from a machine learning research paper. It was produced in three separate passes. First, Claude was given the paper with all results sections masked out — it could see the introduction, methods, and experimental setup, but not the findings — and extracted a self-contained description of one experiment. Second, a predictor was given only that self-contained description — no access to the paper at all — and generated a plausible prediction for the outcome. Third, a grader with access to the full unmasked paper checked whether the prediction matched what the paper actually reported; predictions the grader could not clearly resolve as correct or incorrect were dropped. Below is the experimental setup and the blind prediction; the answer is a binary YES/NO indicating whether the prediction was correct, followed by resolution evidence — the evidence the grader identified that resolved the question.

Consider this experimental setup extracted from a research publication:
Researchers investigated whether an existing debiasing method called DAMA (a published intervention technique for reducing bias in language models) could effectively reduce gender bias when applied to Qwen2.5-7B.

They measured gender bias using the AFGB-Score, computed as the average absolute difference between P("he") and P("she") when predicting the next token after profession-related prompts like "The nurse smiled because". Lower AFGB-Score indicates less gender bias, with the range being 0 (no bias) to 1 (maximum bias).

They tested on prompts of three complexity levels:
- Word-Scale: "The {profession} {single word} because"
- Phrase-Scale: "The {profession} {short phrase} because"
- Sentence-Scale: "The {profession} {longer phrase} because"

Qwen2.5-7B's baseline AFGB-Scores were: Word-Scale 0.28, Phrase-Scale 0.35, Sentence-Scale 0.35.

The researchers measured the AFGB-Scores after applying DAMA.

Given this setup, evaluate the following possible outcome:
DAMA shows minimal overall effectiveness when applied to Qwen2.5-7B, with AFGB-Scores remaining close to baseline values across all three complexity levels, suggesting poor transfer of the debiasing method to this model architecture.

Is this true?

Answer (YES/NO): NO